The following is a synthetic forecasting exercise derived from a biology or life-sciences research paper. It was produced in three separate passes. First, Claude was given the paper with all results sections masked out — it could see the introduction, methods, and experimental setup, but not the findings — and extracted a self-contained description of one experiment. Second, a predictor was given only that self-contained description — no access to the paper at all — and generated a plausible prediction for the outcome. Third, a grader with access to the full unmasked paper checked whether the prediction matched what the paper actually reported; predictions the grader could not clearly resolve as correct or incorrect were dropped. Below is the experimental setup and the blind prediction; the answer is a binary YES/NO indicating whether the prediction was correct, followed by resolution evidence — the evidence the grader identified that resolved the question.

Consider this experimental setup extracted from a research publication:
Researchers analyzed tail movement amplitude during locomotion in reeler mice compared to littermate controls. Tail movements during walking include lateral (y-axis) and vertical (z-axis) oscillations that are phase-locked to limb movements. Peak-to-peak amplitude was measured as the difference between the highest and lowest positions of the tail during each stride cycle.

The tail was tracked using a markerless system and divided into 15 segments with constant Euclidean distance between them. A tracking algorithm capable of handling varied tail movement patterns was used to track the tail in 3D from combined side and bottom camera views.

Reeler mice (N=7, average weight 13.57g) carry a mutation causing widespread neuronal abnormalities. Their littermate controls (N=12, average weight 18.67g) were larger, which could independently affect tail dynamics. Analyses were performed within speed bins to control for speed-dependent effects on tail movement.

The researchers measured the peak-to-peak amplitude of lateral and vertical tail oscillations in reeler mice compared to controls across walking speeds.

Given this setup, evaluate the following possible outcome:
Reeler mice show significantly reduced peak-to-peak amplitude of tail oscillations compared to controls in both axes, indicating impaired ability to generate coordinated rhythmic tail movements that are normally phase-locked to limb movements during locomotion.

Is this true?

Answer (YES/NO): NO